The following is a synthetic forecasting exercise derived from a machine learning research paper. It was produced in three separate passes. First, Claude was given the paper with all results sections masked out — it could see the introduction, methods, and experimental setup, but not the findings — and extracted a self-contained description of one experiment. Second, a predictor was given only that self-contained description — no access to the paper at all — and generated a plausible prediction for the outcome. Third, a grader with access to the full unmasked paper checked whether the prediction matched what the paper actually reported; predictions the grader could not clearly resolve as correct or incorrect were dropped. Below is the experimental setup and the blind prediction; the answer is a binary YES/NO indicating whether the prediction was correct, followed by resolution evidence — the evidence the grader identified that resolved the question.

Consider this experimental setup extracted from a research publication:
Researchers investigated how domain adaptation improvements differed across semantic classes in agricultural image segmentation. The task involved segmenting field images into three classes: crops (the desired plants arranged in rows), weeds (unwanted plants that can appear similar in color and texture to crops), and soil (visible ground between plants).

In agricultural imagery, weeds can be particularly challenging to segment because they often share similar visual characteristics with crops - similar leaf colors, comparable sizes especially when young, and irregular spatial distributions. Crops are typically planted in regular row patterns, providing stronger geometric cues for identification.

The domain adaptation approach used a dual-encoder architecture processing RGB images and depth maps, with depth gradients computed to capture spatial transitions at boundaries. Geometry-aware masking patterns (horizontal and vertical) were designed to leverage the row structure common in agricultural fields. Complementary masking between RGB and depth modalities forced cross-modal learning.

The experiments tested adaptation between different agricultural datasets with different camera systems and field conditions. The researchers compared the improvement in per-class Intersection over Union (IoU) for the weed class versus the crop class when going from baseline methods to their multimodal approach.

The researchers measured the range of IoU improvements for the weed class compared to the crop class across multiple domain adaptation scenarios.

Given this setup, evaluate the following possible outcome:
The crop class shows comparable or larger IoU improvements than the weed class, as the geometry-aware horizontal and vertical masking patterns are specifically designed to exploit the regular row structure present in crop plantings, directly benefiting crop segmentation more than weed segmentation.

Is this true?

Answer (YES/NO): NO